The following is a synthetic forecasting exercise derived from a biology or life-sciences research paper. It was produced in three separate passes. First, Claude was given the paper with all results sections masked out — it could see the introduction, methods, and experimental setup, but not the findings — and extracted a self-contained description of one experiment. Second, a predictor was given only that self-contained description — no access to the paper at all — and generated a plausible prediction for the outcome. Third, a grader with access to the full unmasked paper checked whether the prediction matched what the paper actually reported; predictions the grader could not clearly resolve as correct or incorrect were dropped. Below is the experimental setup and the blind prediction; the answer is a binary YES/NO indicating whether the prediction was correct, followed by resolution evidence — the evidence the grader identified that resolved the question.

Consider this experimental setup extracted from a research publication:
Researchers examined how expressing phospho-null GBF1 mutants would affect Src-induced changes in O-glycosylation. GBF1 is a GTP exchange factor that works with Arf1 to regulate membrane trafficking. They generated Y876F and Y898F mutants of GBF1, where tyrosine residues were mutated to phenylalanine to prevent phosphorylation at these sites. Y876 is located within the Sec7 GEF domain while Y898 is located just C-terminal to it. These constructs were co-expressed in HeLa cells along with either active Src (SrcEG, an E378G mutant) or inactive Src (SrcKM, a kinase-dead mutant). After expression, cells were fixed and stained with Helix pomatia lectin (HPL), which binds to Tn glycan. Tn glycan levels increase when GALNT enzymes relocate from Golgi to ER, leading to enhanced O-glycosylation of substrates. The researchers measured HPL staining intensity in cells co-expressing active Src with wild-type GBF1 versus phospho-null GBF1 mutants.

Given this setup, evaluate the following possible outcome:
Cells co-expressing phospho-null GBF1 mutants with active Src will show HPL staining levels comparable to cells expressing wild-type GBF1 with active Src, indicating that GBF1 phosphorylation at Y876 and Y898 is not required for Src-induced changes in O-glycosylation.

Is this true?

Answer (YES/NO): NO